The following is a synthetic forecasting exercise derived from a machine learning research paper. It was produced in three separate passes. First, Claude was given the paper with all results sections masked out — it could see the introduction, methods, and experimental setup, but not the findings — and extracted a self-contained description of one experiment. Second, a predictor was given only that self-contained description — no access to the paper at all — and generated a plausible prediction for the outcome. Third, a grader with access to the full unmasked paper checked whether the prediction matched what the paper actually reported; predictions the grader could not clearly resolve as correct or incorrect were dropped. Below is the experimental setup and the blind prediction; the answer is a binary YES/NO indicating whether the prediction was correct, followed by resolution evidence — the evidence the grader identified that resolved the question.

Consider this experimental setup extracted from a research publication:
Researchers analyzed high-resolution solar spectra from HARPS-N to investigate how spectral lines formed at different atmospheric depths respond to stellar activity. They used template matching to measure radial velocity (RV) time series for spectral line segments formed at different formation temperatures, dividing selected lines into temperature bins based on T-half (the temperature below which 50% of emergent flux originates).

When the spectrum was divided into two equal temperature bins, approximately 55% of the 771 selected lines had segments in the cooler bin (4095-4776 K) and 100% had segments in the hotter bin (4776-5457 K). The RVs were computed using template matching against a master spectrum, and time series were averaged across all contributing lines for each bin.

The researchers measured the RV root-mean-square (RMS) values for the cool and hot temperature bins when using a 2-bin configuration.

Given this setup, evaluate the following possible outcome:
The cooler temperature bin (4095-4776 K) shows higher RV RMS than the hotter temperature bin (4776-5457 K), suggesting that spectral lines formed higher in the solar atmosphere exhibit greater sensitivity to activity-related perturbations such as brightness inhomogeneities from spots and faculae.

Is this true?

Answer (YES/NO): NO